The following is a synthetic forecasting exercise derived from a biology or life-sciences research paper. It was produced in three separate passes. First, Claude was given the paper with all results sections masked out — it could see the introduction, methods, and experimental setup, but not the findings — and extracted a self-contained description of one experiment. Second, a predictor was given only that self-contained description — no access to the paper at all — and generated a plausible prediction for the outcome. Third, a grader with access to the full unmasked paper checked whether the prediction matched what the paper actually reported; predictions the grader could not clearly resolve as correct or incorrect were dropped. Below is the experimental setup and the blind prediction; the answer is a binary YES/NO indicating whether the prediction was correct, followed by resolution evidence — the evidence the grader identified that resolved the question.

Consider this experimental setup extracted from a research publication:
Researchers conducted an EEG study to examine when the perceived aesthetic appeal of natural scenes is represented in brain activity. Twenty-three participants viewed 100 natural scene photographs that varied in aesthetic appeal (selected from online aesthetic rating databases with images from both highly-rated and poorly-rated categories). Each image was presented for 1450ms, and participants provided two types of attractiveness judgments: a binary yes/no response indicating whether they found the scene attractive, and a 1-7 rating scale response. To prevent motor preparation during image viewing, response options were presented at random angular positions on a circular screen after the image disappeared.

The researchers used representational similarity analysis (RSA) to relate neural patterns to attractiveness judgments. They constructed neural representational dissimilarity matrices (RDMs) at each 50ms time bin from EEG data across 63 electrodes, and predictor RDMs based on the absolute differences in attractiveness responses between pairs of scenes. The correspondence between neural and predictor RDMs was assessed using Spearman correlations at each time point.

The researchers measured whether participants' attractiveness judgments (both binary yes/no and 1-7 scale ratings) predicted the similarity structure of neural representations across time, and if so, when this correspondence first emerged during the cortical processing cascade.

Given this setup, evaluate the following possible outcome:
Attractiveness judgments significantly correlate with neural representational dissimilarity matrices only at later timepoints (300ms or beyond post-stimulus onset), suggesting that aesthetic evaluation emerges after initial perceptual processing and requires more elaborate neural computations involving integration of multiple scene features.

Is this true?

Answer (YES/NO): NO